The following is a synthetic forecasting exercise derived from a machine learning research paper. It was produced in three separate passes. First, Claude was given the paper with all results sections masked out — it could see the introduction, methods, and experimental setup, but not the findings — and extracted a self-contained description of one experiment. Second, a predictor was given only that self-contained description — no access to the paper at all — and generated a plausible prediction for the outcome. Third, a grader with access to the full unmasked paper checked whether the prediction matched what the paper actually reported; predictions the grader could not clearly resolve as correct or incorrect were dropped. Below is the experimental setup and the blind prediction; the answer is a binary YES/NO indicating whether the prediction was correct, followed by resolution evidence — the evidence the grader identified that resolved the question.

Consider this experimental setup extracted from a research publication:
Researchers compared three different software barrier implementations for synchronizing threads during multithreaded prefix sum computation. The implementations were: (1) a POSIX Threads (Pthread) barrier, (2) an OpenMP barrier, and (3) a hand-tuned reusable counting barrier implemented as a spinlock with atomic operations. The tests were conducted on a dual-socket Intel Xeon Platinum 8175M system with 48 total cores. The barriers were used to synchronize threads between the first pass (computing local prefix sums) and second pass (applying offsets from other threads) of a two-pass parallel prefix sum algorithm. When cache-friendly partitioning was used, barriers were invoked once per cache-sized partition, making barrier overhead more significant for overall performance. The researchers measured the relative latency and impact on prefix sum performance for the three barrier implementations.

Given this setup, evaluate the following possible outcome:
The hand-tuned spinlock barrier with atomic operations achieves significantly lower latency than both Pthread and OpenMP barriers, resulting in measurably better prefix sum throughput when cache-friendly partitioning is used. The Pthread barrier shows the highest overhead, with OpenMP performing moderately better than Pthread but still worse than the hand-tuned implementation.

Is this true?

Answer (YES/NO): NO